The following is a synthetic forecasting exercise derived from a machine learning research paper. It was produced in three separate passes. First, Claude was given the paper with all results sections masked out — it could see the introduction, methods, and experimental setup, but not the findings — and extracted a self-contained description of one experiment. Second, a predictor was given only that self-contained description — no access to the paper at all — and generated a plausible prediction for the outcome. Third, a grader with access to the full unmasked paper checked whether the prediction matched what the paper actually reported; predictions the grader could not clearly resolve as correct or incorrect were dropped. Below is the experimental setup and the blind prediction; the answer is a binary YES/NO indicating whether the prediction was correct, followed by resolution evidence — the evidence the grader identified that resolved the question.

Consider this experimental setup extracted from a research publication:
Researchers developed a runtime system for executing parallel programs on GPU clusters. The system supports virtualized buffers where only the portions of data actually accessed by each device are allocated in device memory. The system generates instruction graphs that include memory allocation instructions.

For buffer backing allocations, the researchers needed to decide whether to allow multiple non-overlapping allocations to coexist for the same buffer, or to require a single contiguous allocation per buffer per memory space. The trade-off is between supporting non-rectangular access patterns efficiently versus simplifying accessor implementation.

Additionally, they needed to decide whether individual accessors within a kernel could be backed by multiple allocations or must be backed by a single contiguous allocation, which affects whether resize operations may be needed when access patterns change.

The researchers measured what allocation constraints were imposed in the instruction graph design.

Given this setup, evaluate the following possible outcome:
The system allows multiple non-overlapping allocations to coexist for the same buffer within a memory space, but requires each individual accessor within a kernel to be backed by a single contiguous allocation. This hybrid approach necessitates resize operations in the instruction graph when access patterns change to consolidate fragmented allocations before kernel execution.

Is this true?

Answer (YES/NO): YES